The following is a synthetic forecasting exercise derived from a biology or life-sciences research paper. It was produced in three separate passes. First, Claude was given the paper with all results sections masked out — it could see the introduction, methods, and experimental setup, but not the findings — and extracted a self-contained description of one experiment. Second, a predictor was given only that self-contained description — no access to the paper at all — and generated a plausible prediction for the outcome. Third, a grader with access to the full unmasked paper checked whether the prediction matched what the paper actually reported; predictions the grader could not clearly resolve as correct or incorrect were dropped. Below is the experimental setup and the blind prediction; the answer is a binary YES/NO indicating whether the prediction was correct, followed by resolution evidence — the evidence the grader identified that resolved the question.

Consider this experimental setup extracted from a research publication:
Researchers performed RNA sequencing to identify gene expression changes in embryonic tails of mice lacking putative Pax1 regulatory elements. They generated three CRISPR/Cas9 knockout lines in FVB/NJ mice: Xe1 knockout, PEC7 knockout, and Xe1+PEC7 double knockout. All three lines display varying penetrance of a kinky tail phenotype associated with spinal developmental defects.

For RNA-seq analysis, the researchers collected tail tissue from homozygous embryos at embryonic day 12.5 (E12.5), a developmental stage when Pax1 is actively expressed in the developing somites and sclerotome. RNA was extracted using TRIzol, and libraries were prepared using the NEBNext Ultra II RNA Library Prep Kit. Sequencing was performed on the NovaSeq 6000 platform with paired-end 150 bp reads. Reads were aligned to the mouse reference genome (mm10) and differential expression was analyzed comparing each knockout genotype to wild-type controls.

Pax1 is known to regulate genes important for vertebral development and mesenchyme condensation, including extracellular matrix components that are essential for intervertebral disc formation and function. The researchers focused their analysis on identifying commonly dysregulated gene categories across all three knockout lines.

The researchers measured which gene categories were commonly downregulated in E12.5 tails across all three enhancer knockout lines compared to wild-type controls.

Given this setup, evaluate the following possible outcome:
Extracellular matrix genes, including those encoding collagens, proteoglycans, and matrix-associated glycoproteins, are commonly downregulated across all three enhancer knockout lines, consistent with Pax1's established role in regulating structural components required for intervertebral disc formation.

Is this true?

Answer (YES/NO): YES